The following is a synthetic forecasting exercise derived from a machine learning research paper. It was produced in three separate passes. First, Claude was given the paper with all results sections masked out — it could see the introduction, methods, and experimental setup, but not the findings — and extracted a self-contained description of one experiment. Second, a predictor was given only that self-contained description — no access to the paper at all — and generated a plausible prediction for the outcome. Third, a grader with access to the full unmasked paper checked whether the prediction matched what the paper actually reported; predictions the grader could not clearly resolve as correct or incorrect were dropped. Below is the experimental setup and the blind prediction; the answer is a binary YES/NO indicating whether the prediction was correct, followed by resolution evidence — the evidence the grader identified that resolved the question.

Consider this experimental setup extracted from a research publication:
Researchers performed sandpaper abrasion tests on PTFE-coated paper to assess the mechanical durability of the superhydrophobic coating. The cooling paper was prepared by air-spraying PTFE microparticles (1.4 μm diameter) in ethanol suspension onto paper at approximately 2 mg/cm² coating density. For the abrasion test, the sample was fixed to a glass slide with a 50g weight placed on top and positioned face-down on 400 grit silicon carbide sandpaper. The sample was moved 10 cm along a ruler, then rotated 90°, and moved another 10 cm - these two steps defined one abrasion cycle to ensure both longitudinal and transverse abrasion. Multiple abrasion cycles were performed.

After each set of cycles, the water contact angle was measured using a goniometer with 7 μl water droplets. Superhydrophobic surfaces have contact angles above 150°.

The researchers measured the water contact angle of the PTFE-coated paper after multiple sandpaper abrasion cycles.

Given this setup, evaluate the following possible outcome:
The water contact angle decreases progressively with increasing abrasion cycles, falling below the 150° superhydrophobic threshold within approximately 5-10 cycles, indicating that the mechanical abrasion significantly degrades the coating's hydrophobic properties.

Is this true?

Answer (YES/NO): NO